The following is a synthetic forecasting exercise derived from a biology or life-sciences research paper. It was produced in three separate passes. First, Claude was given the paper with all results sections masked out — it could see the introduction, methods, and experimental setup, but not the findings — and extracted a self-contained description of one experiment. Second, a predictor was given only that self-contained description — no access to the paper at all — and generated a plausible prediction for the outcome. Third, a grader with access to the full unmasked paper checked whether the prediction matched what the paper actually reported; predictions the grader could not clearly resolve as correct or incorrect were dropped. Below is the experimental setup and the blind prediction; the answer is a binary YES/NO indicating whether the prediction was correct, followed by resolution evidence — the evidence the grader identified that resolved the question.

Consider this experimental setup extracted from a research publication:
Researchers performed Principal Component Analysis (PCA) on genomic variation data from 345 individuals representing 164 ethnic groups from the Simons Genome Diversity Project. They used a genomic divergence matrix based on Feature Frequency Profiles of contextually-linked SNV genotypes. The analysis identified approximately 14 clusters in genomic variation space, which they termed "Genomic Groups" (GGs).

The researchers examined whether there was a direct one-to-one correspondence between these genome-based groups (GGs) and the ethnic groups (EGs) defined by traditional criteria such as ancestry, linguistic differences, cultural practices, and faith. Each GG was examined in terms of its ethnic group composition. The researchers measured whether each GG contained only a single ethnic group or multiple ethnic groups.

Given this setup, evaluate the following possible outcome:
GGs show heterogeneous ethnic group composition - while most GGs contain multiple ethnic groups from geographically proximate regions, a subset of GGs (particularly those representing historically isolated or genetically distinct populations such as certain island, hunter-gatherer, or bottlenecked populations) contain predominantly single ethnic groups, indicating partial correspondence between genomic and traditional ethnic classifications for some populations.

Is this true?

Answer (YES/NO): NO